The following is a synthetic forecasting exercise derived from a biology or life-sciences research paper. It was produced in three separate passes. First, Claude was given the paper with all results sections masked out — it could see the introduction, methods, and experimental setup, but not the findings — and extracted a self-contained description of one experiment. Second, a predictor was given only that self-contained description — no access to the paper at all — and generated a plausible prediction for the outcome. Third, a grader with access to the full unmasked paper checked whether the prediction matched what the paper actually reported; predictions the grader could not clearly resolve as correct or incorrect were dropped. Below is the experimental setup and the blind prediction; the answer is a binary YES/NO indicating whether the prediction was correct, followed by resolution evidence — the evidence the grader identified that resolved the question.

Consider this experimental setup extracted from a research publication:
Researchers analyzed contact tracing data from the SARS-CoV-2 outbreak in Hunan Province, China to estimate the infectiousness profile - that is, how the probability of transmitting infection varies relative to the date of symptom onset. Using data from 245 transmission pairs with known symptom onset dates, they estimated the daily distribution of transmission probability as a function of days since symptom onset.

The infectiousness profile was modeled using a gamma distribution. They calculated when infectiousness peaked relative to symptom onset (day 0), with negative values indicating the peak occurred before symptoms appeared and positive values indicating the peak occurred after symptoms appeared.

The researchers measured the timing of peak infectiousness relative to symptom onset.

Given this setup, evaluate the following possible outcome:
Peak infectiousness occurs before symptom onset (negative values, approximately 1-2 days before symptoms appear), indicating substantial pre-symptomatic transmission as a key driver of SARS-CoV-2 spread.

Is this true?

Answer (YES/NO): YES